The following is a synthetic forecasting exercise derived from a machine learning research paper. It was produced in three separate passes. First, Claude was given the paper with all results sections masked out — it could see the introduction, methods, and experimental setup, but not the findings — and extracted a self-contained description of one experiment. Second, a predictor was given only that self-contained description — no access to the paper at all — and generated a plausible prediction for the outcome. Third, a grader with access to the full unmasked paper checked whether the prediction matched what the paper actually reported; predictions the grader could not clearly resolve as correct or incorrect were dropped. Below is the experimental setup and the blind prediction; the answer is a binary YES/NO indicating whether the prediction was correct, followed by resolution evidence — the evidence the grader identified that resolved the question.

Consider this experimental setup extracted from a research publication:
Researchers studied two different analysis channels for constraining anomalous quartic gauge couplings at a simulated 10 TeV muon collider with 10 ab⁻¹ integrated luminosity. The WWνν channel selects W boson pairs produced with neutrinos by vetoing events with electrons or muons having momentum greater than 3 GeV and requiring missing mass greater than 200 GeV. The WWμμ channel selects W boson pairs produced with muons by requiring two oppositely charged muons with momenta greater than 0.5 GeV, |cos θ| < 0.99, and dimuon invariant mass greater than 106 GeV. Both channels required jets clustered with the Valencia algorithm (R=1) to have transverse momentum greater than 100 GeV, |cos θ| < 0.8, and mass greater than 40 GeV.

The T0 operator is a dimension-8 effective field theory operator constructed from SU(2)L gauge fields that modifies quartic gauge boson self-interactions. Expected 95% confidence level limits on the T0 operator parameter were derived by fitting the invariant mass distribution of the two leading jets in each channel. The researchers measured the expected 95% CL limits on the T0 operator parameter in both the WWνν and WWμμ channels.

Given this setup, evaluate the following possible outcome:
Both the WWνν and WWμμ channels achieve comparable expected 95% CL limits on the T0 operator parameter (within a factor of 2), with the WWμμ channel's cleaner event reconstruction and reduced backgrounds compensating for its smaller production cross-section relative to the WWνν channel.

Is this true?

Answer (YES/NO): YES